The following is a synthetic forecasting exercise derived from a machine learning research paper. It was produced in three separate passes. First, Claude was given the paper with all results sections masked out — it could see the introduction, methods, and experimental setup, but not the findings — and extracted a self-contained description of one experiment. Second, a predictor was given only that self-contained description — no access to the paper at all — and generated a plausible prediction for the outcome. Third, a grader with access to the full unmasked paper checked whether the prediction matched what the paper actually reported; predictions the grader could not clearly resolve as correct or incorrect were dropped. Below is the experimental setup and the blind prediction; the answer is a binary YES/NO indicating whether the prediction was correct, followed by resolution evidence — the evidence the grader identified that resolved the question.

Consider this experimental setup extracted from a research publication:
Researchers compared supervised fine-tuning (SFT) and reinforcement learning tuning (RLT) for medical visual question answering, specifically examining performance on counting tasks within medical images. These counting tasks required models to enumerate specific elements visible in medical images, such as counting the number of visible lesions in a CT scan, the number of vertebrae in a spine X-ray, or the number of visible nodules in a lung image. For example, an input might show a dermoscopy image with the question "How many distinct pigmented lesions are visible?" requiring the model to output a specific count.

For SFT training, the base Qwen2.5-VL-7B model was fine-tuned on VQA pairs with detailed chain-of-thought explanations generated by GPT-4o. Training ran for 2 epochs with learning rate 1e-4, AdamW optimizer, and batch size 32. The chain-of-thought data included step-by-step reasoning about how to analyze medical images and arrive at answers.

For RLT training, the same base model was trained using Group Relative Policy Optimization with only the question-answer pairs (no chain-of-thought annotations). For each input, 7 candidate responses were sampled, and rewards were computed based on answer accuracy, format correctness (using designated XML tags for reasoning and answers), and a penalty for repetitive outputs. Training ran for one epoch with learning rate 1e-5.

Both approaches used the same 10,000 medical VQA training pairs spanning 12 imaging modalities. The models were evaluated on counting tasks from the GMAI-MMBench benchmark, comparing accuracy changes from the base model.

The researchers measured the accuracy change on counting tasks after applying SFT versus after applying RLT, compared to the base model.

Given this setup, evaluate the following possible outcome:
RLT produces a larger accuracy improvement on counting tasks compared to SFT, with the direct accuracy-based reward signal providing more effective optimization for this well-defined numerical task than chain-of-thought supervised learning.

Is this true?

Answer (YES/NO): YES